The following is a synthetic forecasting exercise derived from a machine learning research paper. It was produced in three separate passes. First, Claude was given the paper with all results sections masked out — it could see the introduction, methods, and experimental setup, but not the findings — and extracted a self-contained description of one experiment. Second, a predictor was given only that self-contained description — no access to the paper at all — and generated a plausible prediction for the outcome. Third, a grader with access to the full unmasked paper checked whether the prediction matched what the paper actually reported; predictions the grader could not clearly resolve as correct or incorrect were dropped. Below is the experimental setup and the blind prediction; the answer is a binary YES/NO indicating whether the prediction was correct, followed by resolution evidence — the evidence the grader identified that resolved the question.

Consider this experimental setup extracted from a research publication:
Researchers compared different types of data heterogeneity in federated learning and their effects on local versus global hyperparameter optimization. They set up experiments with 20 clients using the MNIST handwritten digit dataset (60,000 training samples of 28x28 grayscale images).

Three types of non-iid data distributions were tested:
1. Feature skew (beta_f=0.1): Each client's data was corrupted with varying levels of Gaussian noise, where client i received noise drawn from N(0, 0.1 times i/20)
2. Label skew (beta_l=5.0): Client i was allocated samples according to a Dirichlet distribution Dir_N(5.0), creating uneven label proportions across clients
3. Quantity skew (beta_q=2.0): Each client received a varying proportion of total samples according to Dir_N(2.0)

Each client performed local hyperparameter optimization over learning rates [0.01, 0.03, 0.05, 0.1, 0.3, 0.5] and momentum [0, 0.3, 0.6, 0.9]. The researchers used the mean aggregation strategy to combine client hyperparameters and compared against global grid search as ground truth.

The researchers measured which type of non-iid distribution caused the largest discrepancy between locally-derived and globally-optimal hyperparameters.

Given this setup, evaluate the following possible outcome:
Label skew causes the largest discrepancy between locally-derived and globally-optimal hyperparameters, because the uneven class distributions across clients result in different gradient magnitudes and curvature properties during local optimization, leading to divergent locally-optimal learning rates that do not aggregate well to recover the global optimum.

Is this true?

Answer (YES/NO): YES